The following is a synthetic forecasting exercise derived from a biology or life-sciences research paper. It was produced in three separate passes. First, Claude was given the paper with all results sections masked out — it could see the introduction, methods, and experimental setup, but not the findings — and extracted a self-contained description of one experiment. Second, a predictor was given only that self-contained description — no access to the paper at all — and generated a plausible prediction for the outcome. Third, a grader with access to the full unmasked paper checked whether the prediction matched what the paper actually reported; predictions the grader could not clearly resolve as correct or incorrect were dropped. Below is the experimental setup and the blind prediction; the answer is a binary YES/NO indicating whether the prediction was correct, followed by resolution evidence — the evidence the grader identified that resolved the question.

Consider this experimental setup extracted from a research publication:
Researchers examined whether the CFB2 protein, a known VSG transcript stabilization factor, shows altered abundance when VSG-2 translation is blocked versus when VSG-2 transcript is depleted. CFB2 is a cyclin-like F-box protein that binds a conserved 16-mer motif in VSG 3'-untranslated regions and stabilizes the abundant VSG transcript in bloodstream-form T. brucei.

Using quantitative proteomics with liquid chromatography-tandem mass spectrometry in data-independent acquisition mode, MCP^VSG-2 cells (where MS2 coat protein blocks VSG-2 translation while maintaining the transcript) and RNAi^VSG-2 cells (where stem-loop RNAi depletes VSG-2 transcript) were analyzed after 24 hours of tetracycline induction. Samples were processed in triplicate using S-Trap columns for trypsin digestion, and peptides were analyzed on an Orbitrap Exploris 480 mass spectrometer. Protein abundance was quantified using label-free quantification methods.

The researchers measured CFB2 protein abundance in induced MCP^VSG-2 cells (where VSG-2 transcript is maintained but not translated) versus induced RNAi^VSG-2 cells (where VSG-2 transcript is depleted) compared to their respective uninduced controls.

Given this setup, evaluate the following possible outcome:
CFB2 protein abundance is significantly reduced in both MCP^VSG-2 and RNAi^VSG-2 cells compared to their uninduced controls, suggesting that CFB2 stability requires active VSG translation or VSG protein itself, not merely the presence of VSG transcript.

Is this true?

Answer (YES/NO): NO